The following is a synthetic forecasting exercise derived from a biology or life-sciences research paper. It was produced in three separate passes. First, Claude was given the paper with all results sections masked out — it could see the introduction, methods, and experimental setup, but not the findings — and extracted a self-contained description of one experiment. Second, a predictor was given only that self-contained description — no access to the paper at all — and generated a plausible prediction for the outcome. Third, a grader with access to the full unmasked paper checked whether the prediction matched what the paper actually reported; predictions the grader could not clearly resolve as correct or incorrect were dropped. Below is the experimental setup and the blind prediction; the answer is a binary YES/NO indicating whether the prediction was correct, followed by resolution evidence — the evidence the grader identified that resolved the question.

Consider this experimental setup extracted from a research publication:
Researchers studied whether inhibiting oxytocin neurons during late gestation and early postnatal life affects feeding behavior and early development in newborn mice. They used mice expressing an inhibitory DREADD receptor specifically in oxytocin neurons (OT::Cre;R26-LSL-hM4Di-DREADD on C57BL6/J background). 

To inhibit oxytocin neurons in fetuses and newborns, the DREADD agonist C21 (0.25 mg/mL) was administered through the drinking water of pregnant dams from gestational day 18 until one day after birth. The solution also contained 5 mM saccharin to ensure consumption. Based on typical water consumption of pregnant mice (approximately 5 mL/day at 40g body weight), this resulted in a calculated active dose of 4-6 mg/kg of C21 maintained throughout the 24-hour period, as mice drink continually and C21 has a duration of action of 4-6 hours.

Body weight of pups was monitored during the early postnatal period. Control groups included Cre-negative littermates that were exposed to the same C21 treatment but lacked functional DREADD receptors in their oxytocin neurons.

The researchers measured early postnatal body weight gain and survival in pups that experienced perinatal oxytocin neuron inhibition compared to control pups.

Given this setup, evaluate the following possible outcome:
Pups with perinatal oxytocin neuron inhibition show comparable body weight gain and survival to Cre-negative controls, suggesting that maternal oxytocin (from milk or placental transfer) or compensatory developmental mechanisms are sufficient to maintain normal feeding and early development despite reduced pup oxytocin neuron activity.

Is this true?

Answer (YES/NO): NO